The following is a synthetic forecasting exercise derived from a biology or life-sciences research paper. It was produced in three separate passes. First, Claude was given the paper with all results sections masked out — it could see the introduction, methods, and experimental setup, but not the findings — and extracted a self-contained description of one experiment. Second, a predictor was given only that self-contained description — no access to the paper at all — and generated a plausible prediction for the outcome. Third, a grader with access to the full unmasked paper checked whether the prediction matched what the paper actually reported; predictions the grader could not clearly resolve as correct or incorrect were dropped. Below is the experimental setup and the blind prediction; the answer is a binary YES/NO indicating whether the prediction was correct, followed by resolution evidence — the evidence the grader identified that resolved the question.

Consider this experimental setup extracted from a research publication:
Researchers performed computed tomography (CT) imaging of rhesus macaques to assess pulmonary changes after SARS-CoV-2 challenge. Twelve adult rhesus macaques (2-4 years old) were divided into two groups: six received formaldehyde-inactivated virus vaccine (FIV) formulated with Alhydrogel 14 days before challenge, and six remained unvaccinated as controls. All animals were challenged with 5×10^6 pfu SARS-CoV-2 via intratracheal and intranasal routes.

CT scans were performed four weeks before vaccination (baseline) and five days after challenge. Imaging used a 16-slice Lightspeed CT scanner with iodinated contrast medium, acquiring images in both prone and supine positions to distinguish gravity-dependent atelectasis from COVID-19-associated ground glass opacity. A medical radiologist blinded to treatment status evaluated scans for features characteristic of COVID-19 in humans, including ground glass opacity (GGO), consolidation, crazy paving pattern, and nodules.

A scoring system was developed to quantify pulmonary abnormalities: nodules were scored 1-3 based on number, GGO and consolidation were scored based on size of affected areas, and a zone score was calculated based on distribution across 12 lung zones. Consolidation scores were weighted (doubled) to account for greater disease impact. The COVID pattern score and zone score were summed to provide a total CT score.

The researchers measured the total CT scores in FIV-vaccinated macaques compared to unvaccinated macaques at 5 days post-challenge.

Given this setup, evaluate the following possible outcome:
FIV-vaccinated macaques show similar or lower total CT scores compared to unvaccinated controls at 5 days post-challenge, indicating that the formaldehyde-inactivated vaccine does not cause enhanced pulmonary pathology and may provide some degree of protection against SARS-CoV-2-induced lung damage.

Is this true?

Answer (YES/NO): YES